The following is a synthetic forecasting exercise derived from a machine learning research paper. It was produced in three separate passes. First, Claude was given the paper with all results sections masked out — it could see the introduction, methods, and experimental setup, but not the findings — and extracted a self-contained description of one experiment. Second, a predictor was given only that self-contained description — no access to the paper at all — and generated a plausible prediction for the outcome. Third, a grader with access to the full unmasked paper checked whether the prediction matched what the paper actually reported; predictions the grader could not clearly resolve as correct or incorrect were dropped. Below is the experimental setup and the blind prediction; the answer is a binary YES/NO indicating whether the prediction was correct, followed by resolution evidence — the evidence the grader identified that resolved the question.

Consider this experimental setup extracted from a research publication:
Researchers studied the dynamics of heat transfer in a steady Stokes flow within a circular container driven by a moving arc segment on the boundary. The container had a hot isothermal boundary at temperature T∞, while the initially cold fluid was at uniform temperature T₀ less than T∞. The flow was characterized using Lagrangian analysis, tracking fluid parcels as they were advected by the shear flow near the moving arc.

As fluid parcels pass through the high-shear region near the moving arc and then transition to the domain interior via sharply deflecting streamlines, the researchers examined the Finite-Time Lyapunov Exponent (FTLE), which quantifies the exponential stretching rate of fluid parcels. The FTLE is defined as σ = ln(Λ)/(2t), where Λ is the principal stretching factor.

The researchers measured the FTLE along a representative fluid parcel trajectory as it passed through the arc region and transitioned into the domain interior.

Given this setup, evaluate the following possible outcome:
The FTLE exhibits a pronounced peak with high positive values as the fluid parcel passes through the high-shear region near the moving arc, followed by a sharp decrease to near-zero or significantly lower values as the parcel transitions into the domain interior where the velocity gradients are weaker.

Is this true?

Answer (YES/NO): YES